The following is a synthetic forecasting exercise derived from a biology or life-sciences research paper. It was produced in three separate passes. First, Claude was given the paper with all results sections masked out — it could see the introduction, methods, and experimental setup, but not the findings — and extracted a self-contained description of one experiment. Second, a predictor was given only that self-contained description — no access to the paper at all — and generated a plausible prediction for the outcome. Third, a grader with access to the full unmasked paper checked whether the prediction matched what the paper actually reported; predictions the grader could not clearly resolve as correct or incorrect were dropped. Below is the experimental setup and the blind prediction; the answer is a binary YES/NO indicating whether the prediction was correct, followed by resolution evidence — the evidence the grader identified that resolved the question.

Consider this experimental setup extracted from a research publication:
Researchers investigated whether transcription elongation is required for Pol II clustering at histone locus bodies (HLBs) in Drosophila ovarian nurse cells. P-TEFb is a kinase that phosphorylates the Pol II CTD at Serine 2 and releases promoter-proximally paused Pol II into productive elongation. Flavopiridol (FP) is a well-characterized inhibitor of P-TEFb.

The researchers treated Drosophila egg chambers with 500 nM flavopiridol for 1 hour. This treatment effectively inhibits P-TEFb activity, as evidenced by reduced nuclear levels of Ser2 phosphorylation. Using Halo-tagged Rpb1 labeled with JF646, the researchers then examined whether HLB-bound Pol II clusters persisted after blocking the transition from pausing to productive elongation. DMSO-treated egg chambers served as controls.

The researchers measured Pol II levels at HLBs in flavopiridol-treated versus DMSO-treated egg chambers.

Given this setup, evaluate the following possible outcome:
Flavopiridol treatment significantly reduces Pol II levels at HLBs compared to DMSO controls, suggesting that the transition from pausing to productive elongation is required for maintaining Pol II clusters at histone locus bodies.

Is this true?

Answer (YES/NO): NO